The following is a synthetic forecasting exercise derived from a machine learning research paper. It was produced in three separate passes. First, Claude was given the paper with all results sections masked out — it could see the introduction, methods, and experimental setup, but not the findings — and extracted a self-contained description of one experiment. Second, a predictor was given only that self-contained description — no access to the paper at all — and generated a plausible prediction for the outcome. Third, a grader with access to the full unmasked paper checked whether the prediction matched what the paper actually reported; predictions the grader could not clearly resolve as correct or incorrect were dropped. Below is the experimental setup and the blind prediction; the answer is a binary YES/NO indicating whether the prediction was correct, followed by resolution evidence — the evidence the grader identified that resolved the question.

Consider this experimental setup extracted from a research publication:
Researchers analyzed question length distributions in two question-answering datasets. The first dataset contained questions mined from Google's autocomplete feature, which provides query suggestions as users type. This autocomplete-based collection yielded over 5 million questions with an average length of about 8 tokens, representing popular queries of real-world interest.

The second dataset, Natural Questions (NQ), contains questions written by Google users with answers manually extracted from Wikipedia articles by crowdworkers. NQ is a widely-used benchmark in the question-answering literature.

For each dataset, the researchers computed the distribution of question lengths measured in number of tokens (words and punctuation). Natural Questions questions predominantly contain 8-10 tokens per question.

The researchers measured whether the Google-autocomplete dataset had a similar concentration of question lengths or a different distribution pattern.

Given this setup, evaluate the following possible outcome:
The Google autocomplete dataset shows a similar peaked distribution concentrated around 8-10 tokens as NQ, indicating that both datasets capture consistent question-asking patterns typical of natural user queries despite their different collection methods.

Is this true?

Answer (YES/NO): NO